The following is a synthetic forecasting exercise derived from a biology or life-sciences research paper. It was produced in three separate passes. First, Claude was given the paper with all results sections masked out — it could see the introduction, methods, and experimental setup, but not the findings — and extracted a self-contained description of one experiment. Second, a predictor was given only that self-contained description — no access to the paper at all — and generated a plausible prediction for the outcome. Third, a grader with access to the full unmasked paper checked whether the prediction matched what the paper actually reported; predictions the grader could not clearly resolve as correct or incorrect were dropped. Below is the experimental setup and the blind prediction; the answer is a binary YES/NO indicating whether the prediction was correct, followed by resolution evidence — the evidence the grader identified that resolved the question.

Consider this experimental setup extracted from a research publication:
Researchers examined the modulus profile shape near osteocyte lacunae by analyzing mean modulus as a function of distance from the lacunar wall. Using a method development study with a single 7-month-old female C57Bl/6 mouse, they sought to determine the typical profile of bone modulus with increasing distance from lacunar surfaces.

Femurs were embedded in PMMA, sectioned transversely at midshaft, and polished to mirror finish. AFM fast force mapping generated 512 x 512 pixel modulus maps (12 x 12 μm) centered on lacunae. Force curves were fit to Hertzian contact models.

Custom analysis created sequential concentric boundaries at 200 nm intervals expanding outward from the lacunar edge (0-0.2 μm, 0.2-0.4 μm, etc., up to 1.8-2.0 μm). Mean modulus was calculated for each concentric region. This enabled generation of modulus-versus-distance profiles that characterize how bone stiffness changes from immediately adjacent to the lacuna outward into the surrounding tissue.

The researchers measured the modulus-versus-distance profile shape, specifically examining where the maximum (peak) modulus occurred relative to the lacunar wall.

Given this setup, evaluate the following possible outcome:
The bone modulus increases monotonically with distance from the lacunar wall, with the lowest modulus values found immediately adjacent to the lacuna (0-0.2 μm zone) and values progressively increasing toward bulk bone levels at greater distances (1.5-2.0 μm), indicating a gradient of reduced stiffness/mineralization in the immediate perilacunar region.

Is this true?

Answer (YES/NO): NO